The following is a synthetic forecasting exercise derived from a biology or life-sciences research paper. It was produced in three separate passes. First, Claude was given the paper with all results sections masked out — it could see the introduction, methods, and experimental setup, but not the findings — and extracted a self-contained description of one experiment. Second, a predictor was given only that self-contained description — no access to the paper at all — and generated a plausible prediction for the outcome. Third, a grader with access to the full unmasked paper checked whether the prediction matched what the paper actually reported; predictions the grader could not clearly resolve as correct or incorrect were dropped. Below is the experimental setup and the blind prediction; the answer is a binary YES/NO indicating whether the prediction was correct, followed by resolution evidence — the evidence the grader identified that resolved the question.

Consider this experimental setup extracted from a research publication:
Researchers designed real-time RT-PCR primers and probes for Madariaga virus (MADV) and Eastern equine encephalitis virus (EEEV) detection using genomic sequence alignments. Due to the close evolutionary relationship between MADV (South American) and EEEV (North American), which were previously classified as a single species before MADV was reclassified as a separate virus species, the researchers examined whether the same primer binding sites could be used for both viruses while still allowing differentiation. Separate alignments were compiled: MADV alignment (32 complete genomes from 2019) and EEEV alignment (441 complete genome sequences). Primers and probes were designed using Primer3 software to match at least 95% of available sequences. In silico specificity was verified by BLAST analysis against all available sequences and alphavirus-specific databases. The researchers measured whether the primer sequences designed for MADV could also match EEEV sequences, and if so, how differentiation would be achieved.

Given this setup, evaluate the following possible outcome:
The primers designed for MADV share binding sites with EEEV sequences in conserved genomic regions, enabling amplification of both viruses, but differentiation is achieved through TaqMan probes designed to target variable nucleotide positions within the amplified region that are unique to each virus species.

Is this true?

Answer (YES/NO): YES